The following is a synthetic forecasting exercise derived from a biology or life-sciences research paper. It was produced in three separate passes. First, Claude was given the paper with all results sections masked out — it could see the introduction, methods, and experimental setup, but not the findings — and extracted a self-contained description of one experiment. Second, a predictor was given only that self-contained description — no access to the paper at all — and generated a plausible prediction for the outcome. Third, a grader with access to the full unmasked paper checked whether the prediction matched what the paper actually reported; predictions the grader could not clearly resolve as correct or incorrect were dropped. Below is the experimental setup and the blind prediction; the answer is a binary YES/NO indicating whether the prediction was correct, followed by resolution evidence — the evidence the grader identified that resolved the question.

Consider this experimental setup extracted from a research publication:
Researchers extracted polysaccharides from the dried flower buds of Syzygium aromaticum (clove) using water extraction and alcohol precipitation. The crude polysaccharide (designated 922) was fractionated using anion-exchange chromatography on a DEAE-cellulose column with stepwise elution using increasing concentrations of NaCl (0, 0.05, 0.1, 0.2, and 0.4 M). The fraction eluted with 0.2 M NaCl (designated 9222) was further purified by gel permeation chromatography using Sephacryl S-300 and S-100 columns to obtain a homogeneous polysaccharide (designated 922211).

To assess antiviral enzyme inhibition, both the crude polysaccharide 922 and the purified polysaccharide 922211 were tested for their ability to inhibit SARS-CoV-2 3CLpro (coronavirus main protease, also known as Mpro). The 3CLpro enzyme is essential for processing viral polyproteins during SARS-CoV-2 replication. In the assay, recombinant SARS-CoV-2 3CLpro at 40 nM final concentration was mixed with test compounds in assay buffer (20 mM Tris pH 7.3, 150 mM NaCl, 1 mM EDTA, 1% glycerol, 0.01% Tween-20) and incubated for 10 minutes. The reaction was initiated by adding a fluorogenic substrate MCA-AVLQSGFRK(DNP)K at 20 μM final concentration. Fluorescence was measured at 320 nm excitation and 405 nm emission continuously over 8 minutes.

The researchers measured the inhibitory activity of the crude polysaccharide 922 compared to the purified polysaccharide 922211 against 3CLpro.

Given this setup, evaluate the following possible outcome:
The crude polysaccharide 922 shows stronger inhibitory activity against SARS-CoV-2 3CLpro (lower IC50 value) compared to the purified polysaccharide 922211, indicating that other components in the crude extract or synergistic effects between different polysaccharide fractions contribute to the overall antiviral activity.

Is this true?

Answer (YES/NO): NO